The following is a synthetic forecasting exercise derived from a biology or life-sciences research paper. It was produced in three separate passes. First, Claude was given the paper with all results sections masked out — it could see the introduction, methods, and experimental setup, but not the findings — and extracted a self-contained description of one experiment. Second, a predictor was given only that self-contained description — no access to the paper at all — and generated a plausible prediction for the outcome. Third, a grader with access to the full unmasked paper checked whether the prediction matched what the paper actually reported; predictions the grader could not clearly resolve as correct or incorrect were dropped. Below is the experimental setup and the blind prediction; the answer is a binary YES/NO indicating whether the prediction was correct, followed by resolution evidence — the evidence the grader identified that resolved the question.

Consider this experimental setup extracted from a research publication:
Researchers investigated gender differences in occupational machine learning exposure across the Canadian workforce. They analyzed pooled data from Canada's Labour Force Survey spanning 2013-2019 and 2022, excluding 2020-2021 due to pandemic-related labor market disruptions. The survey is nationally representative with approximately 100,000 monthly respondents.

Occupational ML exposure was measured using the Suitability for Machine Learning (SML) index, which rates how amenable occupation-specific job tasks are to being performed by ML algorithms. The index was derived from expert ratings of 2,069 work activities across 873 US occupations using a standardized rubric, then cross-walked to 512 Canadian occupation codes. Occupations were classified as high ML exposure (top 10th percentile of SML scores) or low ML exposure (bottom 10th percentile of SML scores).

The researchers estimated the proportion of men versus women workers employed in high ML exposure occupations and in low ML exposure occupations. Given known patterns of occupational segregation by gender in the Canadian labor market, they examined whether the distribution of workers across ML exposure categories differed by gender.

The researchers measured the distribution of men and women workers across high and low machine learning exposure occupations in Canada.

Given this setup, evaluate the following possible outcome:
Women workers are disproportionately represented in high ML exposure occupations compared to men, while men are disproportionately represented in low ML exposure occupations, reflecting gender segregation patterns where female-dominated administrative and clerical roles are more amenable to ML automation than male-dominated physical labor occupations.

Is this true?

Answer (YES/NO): YES